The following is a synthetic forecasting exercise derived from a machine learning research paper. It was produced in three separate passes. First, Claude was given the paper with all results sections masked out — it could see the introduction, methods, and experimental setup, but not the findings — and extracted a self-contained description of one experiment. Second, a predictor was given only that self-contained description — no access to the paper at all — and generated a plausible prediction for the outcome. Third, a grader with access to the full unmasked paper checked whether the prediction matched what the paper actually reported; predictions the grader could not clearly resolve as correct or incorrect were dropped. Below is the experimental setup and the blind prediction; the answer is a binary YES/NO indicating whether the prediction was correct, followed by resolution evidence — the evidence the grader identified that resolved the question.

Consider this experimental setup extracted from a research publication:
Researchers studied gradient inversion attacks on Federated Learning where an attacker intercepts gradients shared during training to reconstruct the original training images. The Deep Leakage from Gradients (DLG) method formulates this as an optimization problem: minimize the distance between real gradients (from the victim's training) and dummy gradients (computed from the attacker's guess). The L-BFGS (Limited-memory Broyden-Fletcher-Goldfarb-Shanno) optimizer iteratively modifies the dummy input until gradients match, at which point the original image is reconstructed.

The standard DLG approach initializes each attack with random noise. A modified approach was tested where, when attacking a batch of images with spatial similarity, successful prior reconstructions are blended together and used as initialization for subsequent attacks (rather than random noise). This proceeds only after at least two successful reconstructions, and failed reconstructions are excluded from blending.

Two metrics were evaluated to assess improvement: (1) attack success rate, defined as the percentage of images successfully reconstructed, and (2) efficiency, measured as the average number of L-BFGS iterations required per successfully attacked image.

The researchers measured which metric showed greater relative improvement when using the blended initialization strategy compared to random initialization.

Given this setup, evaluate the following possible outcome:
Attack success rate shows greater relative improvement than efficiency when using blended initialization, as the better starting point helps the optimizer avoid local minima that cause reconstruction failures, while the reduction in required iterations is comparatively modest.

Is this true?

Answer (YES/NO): NO